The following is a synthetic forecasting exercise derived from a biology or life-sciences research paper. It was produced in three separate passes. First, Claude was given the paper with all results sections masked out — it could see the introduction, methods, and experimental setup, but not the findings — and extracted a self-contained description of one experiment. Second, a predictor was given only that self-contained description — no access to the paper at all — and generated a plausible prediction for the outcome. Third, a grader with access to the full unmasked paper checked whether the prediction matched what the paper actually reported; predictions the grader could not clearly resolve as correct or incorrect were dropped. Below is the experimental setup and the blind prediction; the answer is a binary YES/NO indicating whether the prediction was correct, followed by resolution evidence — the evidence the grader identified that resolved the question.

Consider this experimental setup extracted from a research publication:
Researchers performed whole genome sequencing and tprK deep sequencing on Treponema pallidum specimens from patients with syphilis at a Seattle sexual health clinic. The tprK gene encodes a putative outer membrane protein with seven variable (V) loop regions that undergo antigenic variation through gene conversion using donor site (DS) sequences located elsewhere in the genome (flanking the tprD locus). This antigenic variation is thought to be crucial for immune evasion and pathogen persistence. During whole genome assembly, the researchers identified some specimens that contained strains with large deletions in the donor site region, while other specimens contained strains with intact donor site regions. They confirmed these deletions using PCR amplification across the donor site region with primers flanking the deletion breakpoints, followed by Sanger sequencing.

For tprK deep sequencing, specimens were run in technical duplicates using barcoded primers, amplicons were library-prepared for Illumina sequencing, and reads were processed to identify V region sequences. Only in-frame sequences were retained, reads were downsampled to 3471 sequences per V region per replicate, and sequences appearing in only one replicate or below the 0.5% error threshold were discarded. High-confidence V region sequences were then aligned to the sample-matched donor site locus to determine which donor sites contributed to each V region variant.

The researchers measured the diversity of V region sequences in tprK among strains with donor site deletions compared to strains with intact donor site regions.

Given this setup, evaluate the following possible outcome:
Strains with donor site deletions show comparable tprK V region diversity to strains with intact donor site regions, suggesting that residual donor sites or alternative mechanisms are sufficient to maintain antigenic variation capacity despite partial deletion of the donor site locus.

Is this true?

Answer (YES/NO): NO